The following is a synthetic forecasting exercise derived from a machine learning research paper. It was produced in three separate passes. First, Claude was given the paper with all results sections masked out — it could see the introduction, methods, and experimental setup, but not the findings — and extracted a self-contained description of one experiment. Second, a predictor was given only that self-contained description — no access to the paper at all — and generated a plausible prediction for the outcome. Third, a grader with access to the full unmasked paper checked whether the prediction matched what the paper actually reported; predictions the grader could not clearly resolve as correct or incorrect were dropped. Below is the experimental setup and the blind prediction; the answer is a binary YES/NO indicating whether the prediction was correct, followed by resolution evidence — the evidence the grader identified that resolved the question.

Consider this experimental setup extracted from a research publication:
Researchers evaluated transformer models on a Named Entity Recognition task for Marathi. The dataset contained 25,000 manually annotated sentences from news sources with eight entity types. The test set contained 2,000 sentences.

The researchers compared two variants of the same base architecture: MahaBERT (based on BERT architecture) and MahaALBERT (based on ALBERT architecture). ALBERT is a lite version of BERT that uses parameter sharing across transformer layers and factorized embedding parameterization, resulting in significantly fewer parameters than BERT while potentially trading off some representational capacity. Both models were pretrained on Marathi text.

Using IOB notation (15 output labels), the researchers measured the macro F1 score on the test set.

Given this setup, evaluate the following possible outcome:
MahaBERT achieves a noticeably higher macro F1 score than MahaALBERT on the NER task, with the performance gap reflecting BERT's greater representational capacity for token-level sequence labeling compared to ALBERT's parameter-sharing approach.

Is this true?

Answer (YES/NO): NO